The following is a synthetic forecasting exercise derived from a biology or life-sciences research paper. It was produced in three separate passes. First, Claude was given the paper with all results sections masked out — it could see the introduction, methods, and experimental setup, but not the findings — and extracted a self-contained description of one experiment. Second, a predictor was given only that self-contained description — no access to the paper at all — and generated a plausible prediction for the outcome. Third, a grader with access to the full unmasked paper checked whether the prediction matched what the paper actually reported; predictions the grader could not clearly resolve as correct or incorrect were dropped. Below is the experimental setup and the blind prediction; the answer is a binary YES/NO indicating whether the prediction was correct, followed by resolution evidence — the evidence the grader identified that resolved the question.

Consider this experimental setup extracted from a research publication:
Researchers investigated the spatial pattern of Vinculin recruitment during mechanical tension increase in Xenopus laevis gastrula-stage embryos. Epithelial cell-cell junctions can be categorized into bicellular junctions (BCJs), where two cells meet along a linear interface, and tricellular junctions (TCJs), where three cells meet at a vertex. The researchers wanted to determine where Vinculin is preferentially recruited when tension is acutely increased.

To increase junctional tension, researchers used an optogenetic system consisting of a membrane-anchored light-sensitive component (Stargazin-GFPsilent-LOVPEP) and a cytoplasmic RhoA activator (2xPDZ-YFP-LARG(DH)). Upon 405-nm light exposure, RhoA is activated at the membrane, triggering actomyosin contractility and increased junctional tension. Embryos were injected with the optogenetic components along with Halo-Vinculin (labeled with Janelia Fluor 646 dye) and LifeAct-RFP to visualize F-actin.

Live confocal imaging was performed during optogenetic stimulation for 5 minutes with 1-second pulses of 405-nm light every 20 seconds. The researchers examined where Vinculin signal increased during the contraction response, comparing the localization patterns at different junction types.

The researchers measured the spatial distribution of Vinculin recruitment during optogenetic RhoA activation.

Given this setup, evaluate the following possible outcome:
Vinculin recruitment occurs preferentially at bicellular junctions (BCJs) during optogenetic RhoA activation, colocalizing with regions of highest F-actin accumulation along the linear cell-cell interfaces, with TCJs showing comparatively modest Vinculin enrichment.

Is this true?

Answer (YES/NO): NO